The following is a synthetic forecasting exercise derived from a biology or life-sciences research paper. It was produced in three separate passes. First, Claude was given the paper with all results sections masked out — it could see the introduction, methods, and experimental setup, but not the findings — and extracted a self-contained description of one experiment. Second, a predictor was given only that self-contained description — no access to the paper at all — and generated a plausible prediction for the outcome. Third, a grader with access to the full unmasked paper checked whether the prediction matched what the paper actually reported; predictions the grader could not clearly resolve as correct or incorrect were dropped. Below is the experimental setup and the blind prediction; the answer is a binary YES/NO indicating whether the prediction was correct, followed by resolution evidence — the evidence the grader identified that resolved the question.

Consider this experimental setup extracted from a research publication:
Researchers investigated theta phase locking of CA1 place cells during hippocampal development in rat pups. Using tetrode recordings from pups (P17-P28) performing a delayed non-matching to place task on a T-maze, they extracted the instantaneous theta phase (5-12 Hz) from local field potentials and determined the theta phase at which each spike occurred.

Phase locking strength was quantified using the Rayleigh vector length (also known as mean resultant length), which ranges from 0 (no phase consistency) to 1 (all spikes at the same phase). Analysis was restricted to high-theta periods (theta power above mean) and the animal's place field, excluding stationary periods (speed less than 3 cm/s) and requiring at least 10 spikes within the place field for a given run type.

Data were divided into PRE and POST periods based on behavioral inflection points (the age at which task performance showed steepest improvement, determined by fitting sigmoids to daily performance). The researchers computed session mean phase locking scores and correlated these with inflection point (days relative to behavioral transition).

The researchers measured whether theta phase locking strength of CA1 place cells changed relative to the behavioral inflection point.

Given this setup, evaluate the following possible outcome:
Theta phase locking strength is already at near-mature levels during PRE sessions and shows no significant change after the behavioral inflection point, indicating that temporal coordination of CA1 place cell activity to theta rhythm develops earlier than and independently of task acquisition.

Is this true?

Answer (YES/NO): NO